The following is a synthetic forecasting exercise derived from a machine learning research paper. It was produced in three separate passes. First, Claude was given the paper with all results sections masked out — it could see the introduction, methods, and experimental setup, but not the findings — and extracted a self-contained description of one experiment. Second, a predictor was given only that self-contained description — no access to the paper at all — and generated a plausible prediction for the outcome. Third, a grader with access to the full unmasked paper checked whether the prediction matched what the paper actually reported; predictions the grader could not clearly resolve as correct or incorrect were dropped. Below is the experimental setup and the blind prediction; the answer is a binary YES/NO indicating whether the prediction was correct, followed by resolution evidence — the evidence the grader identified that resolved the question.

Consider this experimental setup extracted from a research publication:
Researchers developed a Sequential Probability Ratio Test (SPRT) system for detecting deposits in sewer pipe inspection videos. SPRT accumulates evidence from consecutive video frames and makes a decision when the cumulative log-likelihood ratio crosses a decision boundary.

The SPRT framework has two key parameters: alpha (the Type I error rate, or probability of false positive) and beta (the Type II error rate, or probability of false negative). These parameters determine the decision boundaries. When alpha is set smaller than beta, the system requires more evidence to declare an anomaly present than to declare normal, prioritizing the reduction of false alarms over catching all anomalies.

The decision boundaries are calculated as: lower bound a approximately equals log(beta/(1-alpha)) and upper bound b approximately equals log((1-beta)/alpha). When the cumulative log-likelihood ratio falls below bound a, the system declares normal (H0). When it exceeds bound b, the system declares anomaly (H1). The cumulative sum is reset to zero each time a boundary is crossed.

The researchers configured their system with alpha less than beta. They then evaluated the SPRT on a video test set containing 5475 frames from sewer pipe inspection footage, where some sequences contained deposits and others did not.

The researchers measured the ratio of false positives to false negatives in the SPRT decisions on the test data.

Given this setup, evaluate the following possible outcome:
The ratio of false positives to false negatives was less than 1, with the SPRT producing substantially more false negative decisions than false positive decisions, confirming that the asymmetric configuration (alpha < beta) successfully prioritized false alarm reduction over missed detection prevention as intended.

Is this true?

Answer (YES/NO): YES